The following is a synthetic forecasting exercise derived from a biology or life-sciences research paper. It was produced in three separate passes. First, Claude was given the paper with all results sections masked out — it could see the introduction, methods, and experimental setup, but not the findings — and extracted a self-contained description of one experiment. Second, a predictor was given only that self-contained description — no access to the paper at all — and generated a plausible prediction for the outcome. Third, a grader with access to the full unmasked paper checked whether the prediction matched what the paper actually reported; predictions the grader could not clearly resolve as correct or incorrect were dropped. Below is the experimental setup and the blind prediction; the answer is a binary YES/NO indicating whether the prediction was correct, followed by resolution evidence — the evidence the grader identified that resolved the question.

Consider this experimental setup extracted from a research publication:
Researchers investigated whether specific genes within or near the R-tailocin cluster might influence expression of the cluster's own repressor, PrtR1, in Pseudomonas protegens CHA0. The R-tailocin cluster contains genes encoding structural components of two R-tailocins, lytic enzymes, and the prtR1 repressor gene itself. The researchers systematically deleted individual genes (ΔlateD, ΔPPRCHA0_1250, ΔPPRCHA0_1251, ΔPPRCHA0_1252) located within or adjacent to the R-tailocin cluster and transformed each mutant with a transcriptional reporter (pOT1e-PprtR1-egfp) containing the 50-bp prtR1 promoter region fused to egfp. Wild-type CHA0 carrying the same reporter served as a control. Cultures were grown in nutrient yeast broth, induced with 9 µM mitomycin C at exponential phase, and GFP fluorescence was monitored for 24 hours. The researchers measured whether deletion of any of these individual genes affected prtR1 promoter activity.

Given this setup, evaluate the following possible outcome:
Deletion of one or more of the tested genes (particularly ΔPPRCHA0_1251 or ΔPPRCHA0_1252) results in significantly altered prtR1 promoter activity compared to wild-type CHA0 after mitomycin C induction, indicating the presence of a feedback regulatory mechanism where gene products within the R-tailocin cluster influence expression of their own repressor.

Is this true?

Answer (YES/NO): NO